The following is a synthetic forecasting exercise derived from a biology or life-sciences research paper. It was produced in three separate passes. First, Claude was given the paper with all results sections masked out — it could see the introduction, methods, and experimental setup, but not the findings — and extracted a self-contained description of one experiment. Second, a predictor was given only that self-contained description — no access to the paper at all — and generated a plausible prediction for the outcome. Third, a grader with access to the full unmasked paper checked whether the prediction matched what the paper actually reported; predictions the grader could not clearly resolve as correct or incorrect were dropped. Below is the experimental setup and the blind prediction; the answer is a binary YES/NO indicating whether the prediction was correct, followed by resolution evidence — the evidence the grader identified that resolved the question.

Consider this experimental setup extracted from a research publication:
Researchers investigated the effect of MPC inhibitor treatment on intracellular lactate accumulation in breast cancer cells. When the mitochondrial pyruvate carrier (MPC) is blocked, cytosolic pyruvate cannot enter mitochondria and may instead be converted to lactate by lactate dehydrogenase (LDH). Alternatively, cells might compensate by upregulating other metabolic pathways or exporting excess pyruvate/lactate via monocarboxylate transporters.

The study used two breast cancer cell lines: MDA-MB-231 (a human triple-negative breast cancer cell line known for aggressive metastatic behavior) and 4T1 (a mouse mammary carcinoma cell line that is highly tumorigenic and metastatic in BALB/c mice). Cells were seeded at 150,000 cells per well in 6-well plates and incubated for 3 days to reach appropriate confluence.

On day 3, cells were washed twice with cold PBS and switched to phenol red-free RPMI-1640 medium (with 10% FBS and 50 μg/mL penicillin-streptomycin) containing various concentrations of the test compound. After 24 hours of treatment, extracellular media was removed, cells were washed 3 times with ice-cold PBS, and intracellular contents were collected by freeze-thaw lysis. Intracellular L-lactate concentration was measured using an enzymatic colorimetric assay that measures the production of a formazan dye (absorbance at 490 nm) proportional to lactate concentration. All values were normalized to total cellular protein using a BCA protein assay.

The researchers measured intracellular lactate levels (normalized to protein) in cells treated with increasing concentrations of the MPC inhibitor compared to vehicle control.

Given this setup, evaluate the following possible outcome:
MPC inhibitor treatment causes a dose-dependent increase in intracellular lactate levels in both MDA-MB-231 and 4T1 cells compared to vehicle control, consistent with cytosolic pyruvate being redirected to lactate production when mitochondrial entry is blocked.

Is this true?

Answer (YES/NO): NO